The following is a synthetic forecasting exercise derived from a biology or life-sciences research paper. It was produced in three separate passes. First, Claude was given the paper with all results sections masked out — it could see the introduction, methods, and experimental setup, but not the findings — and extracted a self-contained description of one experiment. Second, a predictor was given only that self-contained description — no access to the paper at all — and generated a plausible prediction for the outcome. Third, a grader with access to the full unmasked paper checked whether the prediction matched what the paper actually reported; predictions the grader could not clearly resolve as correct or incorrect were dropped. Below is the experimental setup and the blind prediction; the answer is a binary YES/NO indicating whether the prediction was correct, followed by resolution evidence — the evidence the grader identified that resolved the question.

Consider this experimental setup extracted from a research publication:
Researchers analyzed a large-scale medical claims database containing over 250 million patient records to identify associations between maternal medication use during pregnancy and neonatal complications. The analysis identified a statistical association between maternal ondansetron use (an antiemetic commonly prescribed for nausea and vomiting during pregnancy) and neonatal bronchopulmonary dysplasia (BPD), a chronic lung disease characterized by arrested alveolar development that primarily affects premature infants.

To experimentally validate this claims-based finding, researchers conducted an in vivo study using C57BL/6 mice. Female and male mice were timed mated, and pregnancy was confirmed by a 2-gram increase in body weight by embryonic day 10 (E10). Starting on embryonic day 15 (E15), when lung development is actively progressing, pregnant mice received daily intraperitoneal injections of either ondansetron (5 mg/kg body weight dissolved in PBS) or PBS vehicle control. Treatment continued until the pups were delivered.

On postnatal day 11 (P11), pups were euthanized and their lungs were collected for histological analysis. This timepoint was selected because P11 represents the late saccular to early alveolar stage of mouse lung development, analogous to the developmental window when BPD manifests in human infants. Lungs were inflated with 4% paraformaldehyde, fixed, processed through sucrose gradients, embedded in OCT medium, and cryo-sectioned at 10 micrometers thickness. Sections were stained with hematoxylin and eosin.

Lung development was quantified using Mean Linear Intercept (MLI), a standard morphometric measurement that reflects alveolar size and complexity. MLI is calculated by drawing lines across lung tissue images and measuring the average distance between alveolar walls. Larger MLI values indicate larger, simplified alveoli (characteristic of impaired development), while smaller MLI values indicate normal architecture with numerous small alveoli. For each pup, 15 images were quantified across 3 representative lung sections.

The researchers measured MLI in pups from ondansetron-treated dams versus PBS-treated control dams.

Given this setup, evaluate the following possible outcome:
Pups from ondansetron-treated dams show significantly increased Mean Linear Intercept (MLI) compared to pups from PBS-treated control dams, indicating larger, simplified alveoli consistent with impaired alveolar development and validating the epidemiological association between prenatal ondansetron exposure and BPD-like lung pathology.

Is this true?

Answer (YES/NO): YES